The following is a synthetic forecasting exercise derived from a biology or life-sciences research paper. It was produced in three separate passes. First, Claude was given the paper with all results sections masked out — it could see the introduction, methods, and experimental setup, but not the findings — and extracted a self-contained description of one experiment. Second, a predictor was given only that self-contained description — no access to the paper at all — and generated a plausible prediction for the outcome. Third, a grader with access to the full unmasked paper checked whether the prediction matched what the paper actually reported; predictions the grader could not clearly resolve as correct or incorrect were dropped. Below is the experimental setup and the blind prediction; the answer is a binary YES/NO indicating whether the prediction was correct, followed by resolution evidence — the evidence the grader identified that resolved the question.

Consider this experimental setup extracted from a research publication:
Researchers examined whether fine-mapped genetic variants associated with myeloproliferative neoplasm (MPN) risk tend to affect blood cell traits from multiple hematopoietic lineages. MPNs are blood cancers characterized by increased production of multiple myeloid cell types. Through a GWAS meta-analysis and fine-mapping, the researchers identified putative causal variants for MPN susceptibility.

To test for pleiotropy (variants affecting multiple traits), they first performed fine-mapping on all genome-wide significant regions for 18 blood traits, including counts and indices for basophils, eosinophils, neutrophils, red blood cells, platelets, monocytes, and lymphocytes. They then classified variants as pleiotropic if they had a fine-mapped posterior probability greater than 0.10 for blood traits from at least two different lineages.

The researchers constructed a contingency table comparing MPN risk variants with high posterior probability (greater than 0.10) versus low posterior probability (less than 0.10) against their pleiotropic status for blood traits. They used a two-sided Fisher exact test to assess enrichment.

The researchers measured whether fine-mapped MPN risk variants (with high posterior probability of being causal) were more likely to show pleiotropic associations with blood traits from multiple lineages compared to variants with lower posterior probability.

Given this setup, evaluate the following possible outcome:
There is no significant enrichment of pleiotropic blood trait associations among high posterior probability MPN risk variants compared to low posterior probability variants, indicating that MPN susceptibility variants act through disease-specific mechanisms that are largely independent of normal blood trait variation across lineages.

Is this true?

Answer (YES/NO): NO